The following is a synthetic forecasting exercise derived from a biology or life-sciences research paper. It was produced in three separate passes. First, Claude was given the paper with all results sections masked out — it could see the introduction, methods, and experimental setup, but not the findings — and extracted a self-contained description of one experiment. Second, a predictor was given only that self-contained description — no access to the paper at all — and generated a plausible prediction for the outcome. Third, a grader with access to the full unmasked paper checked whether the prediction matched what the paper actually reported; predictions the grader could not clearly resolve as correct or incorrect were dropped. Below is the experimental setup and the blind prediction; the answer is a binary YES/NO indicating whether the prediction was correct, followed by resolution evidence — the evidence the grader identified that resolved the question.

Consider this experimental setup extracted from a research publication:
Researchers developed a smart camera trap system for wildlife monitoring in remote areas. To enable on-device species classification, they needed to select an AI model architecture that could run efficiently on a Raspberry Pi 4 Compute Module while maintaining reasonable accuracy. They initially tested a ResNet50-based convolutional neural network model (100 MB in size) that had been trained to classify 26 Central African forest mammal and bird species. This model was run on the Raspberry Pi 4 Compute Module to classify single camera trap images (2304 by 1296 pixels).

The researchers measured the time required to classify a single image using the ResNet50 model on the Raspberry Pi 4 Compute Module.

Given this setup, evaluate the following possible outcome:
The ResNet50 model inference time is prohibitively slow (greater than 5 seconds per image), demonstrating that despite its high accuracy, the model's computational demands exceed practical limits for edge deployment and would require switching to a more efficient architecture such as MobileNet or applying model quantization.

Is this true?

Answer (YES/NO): YES